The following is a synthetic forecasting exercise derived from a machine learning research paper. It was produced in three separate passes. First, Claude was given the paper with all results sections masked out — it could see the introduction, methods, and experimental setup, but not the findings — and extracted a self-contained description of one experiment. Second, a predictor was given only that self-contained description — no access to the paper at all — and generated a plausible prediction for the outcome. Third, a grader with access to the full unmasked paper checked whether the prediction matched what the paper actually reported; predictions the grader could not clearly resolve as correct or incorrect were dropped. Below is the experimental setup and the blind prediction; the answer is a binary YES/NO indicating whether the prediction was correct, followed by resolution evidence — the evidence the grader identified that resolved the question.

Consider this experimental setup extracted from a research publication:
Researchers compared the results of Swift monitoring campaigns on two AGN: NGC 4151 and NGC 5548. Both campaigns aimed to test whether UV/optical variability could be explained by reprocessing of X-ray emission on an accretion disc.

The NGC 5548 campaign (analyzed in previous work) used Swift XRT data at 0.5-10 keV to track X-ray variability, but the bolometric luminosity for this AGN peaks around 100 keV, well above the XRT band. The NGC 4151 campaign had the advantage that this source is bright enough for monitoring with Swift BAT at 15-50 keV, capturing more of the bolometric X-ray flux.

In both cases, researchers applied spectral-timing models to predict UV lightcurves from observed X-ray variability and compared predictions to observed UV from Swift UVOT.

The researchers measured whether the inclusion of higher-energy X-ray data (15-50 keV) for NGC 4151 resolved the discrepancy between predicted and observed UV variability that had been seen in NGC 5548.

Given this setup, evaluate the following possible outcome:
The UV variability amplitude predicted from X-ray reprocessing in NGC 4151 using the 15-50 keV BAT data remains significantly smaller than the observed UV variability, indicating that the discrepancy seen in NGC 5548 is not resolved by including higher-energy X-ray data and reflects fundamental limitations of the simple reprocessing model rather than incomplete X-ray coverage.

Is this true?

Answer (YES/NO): NO